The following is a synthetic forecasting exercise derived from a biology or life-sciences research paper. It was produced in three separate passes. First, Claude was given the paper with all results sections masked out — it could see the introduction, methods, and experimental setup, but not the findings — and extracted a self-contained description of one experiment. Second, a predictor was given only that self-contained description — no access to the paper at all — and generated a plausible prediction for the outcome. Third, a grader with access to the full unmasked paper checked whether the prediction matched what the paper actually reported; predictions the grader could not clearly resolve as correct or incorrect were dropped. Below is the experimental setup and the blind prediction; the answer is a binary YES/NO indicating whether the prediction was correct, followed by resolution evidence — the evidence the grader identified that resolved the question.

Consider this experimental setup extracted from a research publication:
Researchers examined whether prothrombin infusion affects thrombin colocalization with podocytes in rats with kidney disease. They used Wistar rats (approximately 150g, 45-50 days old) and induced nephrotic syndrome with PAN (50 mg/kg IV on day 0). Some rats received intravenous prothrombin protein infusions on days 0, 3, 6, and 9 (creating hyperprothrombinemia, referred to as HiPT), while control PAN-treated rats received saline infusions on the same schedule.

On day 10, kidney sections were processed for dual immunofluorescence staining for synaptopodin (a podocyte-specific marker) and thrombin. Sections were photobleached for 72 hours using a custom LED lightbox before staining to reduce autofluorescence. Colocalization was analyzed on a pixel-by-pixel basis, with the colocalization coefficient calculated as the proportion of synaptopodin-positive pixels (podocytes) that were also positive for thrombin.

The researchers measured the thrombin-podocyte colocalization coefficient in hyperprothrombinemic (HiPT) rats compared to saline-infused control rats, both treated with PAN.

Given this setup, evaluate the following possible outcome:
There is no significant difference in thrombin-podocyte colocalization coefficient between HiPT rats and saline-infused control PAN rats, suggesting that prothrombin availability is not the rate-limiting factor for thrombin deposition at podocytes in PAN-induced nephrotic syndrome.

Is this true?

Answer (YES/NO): YES